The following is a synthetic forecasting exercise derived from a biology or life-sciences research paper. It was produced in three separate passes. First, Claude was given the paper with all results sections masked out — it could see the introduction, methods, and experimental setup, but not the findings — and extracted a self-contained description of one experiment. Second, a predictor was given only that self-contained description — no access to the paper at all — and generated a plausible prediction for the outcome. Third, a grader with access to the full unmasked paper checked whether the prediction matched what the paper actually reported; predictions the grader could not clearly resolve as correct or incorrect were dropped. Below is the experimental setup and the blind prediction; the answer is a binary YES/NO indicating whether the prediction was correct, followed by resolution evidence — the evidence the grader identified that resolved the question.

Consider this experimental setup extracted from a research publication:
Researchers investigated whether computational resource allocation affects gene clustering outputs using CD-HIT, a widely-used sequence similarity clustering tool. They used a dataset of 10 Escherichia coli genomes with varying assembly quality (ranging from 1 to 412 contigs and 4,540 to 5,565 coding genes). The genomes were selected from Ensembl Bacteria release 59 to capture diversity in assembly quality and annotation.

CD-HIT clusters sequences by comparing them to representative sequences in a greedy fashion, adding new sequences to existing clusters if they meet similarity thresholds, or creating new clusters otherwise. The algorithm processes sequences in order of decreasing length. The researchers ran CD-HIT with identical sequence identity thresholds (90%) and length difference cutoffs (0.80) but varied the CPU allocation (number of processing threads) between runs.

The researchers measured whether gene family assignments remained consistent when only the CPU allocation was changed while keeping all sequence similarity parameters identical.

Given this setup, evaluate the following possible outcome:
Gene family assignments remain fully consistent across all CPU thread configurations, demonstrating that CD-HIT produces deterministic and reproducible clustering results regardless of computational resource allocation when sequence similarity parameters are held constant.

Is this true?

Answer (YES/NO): NO